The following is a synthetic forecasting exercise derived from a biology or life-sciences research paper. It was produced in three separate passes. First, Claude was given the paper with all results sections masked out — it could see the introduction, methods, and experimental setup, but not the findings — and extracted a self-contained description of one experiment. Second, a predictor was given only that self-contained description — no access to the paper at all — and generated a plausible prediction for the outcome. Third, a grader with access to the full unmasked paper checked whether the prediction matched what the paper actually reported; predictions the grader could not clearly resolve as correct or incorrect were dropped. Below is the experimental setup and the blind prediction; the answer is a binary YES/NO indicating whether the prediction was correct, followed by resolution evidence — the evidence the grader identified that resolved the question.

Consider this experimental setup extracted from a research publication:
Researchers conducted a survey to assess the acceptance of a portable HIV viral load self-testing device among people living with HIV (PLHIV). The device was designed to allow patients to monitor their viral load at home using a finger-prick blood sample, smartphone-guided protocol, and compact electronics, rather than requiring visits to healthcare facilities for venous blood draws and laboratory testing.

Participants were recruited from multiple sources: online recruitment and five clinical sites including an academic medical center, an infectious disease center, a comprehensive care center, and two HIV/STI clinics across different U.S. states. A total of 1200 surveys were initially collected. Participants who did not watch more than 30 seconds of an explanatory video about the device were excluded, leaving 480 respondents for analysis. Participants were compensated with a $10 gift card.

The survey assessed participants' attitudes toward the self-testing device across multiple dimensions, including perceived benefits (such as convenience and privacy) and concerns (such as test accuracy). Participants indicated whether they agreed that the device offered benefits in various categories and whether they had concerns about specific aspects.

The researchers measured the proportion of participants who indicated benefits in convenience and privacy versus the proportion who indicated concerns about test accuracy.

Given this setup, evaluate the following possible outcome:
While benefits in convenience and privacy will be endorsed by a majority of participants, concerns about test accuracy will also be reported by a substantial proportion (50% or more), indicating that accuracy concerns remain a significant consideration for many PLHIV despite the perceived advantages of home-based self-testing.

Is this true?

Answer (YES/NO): YES